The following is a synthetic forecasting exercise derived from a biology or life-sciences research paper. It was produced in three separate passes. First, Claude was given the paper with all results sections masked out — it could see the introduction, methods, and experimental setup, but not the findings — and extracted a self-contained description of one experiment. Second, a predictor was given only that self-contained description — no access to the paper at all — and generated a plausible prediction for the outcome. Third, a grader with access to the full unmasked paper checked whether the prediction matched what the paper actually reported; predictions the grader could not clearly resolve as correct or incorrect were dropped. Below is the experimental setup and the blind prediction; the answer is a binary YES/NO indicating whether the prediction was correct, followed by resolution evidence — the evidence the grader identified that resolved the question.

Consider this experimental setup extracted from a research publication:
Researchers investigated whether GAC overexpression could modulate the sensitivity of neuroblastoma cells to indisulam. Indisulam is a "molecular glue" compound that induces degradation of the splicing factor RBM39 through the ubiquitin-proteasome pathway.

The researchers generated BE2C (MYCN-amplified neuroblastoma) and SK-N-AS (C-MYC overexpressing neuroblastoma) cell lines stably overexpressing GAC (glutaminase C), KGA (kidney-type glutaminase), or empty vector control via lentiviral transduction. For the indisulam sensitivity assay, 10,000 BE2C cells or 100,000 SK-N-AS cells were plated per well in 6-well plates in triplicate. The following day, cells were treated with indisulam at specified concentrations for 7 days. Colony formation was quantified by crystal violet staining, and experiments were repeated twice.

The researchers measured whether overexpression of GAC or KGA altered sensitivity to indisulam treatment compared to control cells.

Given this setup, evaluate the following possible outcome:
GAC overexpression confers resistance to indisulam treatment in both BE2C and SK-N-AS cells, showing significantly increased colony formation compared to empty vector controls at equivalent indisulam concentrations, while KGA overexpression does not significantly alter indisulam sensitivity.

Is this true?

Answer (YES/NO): NO